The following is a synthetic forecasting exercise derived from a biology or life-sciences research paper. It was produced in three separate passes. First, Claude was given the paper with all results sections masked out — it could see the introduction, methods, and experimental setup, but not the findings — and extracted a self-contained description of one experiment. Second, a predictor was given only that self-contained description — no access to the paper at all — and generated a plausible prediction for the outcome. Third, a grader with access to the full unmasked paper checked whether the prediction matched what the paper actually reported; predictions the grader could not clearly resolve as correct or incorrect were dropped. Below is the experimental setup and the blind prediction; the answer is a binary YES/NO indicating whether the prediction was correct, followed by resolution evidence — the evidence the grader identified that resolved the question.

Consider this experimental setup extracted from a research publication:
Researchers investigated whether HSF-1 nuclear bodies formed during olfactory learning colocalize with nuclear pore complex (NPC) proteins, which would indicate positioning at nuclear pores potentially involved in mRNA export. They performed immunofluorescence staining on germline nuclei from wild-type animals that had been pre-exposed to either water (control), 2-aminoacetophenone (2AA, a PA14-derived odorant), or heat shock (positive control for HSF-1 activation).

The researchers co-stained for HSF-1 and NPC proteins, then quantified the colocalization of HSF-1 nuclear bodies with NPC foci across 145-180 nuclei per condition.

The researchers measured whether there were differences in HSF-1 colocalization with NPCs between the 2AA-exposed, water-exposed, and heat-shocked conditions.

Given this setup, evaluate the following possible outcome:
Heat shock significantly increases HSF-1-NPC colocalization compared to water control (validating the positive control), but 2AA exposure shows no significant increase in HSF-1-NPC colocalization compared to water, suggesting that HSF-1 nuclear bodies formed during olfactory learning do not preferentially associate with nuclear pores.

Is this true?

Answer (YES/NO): NO